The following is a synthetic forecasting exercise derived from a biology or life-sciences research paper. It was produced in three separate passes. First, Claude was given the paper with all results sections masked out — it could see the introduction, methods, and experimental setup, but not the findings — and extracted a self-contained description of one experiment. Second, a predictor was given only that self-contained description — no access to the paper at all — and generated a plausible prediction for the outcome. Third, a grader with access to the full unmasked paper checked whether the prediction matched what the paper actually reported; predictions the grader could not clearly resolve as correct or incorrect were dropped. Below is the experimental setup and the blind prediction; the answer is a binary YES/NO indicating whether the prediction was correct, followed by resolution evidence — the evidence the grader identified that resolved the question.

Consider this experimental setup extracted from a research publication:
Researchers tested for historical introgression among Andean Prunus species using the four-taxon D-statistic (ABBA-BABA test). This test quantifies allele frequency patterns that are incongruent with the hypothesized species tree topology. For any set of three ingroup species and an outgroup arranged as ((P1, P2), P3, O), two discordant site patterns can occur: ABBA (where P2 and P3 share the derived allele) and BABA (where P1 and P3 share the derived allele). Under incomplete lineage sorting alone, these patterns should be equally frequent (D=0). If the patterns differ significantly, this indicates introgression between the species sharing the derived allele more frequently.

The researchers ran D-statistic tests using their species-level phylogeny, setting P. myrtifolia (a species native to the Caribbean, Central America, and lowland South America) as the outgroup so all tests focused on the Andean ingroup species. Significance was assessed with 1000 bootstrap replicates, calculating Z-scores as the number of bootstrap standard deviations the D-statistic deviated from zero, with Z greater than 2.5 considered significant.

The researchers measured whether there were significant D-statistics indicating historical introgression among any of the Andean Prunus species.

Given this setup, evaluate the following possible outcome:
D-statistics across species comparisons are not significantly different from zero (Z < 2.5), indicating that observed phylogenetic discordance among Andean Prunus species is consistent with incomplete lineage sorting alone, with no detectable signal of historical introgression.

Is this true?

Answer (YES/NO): NO